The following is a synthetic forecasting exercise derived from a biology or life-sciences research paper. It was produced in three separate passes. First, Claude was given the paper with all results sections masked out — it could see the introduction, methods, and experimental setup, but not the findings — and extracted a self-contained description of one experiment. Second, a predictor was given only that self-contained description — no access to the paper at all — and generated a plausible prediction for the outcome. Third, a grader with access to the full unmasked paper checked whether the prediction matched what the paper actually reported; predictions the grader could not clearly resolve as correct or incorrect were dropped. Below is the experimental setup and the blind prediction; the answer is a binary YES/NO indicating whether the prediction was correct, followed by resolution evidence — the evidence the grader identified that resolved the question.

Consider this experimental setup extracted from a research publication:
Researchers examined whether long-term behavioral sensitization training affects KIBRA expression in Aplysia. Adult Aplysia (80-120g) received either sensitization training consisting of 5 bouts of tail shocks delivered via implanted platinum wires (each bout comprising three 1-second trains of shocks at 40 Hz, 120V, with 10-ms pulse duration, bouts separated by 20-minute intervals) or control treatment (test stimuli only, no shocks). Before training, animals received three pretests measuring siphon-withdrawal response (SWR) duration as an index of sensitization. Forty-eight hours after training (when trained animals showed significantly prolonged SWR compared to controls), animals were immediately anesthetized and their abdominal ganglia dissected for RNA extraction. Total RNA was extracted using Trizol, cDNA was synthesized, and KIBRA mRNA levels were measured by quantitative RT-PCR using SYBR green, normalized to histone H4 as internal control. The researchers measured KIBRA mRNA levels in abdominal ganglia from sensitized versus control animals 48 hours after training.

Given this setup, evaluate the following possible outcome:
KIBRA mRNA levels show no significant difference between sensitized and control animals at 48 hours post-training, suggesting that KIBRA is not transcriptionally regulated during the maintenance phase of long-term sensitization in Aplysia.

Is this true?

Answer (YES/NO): NO